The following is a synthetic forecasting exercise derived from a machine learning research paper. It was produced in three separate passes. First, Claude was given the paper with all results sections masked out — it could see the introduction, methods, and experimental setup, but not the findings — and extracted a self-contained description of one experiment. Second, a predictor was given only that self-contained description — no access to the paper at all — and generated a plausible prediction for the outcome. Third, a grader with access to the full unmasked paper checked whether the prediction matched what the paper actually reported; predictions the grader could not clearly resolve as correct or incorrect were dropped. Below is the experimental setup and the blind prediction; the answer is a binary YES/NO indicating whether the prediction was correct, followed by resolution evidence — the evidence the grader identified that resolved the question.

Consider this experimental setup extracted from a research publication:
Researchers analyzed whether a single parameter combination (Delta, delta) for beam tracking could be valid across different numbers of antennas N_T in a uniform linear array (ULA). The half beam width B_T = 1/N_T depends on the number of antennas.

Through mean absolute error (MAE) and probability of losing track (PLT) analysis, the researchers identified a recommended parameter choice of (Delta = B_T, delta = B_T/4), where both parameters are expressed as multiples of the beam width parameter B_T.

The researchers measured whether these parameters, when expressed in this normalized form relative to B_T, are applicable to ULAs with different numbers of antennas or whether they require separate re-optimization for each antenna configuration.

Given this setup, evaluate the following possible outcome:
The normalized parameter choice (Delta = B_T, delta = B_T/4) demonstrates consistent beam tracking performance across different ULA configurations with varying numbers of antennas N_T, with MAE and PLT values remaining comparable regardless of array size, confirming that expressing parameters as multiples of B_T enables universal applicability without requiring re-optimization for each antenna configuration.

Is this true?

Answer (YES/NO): NO